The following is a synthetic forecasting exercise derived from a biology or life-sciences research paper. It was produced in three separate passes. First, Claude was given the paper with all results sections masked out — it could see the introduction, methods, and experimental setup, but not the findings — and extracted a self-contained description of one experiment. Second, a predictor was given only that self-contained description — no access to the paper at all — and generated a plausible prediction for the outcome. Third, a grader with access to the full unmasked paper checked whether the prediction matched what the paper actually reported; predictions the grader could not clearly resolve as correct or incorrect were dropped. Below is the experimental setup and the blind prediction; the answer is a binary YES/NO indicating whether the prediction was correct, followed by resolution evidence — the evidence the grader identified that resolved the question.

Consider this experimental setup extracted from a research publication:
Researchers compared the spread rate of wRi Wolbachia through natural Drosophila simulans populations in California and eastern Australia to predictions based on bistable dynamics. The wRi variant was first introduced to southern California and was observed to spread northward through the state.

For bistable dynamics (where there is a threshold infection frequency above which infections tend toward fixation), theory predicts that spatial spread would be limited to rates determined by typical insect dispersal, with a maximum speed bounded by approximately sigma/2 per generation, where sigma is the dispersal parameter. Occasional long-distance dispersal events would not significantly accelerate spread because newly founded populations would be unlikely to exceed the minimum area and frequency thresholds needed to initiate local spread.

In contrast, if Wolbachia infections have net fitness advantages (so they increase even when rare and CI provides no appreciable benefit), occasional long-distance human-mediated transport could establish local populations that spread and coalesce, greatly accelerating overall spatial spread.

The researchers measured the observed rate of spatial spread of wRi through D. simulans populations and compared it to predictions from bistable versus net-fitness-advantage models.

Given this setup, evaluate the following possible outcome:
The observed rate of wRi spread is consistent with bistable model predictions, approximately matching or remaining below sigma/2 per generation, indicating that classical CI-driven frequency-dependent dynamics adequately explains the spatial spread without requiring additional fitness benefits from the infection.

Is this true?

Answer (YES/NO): NO